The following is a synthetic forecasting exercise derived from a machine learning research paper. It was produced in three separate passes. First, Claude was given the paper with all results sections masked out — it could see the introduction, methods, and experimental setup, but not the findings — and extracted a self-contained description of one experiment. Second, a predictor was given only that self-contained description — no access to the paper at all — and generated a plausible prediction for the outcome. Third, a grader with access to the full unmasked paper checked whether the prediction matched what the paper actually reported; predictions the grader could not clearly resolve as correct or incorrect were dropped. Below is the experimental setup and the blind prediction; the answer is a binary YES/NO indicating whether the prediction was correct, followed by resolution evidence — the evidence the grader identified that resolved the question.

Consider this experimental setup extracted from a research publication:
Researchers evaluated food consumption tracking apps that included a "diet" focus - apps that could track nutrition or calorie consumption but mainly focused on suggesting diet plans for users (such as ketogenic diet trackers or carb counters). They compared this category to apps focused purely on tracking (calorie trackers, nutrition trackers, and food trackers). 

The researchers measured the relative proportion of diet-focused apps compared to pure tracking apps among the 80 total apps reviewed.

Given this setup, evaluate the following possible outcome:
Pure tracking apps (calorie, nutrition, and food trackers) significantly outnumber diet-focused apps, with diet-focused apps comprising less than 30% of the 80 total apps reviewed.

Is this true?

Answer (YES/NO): YES